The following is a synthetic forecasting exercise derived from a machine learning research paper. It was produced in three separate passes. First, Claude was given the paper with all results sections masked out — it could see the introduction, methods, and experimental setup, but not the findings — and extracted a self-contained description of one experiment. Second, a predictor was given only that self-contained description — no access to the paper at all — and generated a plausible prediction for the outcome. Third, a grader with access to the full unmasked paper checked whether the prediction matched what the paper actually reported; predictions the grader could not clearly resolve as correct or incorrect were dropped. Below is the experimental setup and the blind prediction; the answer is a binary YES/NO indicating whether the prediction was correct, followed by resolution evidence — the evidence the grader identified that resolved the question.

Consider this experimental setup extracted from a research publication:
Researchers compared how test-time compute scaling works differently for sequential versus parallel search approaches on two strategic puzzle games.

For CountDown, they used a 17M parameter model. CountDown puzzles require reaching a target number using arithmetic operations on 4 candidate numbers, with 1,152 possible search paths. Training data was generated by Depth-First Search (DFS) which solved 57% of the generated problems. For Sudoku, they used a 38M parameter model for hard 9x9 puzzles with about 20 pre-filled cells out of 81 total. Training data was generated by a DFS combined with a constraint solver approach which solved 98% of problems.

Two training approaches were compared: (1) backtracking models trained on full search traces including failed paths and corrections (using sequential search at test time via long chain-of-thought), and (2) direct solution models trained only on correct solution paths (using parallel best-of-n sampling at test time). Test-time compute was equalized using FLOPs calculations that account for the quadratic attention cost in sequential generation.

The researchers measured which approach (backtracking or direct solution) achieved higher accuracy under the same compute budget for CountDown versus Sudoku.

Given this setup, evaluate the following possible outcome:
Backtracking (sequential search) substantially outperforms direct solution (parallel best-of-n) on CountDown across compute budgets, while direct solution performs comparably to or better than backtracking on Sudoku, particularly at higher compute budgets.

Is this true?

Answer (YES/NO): NO